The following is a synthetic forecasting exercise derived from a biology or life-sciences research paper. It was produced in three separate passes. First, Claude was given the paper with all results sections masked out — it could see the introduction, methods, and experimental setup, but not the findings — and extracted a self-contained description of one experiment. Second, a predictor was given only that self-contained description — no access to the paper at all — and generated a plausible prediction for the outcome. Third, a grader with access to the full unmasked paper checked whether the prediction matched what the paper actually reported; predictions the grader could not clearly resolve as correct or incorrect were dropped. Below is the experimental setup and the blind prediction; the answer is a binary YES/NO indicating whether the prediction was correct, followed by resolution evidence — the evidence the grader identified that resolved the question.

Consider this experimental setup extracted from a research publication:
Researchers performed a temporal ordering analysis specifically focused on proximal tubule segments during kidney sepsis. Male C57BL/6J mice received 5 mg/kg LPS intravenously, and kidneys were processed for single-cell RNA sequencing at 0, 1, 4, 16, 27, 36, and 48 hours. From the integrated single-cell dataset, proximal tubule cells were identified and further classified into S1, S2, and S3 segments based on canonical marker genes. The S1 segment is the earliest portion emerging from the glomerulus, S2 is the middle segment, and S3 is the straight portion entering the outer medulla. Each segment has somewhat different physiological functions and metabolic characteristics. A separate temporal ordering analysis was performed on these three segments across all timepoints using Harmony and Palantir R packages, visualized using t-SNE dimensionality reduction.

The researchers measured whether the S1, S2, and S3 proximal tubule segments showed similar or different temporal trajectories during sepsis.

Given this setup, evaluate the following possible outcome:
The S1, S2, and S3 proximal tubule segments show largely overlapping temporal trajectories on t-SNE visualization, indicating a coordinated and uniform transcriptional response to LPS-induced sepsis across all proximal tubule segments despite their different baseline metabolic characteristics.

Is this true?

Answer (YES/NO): NO